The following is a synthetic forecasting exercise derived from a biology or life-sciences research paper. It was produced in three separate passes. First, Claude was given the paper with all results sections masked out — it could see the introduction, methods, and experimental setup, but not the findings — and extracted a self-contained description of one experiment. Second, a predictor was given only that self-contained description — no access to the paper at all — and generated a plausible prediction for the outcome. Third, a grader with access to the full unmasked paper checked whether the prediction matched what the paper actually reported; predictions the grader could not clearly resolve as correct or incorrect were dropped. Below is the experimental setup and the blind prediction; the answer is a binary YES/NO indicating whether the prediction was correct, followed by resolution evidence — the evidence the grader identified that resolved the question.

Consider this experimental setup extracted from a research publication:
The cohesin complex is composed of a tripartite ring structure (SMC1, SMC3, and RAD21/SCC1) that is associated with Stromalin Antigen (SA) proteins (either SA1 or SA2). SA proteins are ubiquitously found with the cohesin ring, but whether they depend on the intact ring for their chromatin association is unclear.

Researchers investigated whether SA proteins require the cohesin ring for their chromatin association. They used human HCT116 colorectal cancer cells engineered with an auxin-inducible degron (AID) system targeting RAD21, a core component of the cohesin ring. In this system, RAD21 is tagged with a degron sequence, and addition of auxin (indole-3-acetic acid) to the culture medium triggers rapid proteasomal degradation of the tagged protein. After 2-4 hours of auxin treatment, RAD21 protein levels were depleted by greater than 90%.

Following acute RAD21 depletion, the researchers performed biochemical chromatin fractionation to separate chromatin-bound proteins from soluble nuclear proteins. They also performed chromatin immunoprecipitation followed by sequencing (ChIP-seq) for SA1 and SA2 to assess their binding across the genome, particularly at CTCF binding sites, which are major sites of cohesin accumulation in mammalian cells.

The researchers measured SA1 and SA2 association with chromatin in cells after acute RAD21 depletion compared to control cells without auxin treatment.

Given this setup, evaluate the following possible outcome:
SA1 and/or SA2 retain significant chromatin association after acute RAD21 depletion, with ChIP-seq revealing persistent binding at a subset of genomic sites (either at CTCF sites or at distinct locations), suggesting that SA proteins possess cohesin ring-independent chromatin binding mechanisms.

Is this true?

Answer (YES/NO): YES